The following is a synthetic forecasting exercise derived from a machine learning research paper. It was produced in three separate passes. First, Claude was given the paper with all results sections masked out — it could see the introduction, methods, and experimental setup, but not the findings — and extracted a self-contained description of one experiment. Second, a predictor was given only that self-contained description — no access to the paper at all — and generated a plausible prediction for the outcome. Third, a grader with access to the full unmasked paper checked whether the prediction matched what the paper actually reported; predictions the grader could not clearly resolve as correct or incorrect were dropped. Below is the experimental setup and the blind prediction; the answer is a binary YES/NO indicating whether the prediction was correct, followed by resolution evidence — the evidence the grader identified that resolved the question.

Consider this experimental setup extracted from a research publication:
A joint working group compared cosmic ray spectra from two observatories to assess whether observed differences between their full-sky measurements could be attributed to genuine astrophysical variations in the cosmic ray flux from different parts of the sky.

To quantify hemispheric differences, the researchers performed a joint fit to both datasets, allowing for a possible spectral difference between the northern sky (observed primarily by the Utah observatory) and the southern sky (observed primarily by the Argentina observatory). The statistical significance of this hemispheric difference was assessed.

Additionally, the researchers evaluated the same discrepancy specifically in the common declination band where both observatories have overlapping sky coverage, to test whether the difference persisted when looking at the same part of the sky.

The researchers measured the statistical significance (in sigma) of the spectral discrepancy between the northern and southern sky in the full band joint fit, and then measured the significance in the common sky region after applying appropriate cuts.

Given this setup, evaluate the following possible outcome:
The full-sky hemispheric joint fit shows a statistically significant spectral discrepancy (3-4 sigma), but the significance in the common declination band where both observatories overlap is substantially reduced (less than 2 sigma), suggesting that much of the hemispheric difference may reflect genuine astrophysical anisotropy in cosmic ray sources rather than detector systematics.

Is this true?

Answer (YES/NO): NO